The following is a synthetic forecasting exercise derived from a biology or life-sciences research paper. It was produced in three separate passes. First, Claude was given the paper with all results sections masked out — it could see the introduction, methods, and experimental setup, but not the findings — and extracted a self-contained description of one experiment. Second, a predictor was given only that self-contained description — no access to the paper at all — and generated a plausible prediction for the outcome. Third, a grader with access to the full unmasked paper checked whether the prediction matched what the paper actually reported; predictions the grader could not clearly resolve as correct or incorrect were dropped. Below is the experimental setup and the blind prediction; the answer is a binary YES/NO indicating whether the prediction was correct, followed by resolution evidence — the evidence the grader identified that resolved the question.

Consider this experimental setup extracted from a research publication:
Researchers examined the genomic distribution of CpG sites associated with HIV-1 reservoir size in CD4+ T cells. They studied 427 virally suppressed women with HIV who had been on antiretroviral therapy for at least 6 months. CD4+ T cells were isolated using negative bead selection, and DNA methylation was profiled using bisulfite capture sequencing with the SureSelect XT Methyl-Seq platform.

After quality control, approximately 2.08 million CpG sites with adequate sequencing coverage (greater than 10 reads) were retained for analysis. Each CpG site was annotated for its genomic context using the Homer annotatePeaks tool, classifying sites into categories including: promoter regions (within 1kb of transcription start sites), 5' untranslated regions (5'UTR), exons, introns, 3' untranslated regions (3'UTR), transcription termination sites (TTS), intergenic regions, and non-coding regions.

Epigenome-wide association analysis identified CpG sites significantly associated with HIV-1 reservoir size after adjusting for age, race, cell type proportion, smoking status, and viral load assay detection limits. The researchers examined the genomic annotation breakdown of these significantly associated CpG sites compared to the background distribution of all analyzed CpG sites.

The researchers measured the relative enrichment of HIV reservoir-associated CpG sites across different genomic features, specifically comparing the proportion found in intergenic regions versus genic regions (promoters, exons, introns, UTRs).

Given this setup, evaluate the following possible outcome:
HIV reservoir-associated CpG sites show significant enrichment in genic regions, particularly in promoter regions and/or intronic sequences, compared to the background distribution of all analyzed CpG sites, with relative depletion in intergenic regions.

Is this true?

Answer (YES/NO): YES